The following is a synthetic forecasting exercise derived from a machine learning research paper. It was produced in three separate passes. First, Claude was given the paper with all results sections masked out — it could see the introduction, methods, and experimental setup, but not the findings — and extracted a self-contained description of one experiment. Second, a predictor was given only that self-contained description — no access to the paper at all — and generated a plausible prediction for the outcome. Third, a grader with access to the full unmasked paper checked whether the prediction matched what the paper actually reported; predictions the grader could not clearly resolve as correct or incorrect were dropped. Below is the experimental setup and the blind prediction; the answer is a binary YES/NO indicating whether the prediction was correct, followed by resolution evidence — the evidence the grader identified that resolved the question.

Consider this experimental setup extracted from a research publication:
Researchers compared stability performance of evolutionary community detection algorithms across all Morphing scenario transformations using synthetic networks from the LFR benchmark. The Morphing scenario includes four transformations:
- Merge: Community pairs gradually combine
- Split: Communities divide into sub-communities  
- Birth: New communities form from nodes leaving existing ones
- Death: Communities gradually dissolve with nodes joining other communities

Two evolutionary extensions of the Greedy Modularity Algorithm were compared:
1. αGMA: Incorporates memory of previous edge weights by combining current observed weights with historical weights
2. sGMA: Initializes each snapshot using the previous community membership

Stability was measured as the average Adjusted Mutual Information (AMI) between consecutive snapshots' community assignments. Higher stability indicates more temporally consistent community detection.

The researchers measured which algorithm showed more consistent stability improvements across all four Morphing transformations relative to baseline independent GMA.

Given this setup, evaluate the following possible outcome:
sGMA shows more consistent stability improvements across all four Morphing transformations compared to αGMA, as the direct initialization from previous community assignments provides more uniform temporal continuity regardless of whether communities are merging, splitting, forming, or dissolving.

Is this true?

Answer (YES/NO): YES